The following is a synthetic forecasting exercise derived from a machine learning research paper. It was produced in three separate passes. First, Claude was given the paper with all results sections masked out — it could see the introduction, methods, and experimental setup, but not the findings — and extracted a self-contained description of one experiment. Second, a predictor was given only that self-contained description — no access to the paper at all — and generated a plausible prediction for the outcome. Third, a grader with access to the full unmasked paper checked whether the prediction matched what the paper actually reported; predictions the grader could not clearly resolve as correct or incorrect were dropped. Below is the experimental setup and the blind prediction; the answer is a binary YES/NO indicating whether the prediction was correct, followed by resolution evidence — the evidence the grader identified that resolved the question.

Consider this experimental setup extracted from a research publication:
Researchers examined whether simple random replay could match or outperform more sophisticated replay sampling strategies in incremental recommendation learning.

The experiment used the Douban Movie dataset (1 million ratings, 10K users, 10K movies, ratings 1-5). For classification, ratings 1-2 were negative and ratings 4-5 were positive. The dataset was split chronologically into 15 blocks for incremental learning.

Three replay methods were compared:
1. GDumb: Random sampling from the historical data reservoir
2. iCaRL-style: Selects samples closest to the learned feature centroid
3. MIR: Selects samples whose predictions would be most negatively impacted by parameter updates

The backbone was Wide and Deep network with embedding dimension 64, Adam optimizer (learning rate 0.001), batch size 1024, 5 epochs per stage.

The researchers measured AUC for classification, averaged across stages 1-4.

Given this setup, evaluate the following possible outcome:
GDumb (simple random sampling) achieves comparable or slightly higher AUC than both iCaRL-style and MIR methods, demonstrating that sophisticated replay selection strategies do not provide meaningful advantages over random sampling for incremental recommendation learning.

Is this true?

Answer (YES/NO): YES